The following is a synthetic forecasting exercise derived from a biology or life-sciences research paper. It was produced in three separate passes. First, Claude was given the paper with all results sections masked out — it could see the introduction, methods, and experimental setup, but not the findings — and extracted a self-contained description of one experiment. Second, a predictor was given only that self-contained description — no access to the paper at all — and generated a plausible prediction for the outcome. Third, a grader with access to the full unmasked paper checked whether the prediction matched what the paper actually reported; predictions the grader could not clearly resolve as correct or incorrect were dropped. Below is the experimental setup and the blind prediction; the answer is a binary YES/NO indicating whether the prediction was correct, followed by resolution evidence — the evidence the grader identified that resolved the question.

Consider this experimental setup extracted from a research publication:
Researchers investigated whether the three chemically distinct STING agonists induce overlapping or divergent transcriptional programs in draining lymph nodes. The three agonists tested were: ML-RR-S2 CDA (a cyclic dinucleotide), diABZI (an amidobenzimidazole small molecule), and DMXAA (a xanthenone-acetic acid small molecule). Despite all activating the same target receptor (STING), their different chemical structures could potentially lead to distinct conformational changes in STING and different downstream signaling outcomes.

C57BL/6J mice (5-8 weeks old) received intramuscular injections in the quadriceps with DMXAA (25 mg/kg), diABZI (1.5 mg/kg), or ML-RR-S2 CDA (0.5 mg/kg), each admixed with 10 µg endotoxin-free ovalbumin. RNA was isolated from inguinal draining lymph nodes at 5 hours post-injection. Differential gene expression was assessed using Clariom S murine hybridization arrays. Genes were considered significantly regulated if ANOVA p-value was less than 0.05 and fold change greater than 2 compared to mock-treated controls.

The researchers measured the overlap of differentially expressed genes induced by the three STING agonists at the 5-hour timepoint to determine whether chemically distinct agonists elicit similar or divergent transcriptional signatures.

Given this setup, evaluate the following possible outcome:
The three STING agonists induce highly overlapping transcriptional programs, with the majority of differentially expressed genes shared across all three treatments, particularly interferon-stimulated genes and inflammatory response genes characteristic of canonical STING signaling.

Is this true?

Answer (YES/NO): NO